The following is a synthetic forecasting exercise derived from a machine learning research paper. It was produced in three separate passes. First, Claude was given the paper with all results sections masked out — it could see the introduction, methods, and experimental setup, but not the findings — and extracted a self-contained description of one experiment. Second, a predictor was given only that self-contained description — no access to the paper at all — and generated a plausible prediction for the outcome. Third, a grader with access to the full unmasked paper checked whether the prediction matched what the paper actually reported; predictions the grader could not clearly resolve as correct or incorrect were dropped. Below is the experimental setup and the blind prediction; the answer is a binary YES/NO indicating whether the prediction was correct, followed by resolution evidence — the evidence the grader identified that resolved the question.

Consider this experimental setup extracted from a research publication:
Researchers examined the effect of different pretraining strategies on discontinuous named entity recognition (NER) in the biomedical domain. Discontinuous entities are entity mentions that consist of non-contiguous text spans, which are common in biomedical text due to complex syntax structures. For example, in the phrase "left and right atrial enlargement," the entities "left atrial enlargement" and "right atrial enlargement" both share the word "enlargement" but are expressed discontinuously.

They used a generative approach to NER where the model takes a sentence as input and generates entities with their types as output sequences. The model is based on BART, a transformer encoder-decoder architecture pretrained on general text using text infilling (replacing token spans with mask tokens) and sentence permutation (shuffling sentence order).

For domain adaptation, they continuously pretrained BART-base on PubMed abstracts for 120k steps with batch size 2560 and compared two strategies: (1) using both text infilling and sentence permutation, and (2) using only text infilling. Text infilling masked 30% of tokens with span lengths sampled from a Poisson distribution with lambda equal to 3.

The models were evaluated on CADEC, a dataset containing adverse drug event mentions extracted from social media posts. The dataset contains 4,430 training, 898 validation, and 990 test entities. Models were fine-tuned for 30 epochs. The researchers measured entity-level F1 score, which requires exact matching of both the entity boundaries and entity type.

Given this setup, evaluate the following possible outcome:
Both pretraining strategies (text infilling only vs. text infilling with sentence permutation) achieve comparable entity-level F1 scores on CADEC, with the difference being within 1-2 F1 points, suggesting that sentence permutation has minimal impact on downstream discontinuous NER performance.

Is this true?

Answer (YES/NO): NO